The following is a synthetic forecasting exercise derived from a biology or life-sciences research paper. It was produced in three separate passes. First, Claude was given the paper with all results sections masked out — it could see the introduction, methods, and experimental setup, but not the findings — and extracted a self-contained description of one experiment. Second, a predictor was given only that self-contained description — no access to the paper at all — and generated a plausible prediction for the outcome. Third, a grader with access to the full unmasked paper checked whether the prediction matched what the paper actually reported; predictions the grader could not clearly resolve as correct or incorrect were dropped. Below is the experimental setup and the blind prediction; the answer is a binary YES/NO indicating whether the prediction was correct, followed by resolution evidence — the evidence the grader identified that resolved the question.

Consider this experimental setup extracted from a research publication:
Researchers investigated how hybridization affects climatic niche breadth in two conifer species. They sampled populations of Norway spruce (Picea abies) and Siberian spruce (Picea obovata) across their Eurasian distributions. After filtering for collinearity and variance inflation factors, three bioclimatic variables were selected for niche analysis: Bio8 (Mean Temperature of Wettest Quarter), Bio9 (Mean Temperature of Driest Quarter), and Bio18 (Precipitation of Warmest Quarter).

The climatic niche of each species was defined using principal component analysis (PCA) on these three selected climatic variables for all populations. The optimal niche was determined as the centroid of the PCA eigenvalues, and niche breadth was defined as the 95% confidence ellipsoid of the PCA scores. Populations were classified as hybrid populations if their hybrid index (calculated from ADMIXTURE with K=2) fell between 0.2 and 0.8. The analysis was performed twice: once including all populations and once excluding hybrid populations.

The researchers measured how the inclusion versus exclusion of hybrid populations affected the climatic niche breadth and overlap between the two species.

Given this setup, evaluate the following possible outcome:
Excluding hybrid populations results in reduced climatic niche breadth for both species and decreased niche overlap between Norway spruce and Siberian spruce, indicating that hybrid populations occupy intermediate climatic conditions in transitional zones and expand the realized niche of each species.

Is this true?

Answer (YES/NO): YES